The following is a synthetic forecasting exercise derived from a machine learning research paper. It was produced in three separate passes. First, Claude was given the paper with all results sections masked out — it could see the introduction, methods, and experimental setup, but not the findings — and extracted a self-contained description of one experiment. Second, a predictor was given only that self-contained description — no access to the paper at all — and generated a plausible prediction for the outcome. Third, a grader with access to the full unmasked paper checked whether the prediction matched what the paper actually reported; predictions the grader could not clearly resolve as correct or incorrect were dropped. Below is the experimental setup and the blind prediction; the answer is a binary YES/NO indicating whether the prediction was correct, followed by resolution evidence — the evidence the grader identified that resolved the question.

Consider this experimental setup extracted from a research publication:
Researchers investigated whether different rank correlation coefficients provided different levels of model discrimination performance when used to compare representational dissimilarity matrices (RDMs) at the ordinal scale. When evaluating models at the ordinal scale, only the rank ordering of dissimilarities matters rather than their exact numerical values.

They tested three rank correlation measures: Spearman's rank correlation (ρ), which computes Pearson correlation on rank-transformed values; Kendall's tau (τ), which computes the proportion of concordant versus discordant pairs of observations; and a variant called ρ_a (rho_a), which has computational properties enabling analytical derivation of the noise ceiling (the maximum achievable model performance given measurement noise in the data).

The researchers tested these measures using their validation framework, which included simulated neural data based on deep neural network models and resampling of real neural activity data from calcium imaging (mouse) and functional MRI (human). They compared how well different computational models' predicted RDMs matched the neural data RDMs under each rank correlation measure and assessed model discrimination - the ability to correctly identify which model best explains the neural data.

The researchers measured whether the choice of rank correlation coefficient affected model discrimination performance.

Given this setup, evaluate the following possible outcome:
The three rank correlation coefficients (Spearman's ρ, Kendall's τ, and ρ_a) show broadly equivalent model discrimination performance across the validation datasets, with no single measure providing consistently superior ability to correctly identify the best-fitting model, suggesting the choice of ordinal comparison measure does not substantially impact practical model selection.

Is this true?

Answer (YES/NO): YES